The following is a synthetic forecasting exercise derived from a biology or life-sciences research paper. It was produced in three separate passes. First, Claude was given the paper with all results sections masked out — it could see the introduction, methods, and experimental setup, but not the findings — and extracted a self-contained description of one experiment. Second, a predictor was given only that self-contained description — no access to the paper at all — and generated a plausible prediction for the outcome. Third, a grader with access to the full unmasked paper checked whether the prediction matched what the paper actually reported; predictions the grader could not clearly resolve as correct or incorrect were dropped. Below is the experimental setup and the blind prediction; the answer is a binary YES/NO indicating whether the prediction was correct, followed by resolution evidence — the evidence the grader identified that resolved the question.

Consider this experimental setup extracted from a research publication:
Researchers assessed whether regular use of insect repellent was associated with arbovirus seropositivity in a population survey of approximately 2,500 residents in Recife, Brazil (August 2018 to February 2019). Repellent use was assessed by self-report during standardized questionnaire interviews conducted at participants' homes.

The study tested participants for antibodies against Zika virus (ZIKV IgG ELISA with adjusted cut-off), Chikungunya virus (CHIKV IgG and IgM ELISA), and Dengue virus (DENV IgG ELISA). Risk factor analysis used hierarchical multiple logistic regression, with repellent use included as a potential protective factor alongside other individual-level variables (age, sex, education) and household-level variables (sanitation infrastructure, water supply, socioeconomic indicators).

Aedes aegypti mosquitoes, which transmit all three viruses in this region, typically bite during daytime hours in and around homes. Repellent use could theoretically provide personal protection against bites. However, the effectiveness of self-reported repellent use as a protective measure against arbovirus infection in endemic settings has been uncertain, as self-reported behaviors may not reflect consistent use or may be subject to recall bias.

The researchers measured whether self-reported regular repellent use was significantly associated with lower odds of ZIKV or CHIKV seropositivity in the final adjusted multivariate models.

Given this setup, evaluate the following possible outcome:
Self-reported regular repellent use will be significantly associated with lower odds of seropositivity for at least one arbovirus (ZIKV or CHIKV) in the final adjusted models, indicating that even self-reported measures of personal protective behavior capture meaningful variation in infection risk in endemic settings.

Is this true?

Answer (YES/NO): YES